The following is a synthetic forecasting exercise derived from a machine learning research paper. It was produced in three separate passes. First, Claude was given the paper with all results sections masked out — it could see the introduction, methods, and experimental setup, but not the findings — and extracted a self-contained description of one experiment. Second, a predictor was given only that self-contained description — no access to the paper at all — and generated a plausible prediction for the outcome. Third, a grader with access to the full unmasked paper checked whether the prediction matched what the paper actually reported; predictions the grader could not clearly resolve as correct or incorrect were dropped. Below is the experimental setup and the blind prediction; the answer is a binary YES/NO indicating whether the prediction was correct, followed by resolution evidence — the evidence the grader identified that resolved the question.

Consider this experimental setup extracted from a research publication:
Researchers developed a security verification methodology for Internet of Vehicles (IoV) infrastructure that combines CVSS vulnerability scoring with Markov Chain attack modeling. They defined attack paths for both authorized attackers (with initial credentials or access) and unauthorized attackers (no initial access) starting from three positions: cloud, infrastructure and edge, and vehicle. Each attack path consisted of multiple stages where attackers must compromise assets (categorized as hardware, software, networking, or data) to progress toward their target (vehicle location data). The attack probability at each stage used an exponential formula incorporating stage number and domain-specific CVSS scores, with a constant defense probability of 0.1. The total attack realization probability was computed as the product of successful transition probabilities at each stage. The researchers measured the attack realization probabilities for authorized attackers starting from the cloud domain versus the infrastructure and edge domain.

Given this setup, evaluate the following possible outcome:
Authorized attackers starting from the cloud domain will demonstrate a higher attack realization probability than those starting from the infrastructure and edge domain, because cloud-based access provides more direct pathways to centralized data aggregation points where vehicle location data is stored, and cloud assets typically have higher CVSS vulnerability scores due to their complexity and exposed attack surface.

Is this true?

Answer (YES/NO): NO